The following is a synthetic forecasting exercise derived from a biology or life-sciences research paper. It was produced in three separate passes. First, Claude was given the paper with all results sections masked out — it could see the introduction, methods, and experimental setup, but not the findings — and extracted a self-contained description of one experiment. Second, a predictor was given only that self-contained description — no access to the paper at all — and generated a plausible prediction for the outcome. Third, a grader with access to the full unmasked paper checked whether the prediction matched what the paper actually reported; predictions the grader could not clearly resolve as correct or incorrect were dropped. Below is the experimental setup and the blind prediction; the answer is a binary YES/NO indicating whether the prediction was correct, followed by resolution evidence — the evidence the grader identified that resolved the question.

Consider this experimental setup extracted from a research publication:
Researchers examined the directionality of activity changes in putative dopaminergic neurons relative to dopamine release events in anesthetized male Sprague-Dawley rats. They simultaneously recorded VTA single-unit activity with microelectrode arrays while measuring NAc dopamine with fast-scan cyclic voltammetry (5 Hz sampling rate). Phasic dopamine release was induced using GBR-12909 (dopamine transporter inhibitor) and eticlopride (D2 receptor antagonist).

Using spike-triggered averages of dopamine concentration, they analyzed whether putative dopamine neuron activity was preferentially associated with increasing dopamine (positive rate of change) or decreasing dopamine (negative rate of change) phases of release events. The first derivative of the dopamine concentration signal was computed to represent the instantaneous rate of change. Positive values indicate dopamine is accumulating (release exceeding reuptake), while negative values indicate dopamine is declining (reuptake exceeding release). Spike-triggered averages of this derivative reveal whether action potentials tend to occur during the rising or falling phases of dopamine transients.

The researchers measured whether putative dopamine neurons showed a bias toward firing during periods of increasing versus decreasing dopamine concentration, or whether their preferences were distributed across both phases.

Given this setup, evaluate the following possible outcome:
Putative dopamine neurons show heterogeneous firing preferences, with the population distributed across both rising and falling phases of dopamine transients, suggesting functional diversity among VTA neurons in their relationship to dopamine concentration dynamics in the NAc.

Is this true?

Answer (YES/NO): YES